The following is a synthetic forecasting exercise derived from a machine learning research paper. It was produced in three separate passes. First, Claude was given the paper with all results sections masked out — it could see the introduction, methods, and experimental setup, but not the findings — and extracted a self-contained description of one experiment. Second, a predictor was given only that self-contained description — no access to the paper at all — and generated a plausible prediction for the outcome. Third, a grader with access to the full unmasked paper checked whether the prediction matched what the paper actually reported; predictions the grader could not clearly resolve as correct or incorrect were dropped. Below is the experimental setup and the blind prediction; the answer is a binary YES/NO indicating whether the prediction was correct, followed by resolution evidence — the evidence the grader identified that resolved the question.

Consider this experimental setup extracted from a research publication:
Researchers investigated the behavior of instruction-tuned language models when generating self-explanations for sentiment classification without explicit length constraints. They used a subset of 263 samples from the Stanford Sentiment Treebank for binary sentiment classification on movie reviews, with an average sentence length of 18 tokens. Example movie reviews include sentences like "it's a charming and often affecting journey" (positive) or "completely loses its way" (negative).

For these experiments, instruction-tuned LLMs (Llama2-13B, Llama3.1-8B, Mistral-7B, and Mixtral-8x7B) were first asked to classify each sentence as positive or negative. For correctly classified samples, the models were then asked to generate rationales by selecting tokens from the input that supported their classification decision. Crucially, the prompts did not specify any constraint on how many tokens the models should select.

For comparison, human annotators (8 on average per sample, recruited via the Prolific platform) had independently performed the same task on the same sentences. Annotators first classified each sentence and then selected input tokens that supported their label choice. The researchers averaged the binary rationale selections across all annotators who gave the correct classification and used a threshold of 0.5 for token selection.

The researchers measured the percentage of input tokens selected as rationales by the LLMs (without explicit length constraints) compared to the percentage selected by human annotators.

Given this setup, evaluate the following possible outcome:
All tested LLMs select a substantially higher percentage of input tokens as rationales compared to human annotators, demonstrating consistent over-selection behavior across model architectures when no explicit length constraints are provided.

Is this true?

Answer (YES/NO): YES